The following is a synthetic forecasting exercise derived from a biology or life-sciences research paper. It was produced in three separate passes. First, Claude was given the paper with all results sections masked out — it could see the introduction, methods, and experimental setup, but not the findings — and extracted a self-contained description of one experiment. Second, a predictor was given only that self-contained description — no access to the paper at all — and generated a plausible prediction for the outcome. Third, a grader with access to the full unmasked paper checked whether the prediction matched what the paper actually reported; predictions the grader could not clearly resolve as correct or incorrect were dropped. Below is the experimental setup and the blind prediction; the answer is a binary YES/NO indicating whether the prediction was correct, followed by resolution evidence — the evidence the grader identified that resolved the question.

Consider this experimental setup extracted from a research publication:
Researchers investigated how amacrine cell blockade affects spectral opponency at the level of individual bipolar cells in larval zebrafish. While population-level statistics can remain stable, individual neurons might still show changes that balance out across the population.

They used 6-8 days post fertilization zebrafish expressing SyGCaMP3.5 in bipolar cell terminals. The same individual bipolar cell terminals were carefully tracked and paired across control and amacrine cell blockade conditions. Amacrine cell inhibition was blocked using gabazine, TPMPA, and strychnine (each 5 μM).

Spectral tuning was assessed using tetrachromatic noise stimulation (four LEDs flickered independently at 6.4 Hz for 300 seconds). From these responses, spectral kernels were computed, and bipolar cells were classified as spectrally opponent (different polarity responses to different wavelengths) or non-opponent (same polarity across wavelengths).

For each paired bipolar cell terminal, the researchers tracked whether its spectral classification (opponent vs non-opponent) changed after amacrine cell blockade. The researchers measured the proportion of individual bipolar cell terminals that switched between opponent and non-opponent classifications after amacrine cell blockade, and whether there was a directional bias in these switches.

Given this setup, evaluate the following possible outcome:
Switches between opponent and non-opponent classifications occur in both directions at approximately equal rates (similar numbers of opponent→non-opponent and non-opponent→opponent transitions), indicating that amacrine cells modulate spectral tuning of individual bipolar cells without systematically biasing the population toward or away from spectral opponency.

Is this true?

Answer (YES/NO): YES